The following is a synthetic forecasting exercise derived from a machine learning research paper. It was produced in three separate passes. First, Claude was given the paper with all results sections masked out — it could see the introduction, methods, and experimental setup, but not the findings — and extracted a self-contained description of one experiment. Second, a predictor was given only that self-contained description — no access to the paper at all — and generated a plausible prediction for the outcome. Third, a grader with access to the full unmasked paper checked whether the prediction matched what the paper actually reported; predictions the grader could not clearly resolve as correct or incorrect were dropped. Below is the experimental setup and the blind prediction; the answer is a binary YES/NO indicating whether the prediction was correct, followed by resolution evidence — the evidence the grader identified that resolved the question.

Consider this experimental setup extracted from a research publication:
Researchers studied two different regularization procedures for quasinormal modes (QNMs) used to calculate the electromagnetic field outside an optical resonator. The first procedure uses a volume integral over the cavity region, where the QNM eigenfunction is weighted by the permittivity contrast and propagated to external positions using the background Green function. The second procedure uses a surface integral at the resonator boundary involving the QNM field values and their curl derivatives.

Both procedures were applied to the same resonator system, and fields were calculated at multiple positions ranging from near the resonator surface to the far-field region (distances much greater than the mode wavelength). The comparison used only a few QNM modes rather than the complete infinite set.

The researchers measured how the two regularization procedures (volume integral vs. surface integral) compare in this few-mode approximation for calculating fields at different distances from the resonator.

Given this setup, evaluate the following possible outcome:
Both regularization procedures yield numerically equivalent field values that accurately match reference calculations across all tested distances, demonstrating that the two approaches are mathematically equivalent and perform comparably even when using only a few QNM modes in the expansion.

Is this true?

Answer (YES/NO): NO